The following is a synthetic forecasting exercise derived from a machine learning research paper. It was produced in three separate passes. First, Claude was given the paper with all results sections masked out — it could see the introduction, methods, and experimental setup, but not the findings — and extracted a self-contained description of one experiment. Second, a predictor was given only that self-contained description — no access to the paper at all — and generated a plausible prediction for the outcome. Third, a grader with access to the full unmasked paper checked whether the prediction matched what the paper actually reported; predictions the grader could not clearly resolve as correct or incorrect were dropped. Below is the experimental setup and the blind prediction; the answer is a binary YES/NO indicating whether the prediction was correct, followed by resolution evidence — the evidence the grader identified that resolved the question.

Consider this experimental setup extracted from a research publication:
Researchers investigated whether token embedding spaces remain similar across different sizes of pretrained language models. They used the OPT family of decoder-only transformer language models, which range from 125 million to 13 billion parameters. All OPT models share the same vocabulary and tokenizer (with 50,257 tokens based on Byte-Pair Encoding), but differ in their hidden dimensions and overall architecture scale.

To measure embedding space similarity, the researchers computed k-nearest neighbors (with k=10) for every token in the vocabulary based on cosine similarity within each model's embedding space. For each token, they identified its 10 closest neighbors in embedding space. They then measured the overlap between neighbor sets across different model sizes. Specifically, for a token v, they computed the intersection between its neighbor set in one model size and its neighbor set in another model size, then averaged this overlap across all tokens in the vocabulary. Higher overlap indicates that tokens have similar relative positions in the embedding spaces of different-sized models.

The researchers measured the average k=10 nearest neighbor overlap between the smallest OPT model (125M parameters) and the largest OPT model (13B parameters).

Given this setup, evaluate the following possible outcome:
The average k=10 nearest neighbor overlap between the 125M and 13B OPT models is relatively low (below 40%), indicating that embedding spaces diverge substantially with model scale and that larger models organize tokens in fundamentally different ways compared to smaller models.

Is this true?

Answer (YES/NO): NO